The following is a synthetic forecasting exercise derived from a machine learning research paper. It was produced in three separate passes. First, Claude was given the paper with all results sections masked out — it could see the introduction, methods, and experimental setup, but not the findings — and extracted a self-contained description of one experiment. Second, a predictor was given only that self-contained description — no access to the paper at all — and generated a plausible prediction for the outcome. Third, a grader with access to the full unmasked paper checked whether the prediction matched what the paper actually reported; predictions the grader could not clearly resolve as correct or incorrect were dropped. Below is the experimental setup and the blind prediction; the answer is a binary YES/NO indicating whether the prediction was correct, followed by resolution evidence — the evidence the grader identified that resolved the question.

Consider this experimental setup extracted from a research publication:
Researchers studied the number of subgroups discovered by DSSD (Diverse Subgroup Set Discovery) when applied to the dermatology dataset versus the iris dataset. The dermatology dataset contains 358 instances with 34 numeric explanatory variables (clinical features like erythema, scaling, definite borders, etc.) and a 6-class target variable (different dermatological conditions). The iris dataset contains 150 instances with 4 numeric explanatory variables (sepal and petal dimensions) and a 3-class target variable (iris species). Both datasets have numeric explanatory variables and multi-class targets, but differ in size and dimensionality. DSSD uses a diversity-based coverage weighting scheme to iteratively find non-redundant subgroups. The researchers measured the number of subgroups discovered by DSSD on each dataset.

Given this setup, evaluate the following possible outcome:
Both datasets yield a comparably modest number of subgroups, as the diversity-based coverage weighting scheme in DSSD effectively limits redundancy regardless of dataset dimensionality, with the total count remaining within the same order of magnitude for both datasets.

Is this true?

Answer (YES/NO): YES